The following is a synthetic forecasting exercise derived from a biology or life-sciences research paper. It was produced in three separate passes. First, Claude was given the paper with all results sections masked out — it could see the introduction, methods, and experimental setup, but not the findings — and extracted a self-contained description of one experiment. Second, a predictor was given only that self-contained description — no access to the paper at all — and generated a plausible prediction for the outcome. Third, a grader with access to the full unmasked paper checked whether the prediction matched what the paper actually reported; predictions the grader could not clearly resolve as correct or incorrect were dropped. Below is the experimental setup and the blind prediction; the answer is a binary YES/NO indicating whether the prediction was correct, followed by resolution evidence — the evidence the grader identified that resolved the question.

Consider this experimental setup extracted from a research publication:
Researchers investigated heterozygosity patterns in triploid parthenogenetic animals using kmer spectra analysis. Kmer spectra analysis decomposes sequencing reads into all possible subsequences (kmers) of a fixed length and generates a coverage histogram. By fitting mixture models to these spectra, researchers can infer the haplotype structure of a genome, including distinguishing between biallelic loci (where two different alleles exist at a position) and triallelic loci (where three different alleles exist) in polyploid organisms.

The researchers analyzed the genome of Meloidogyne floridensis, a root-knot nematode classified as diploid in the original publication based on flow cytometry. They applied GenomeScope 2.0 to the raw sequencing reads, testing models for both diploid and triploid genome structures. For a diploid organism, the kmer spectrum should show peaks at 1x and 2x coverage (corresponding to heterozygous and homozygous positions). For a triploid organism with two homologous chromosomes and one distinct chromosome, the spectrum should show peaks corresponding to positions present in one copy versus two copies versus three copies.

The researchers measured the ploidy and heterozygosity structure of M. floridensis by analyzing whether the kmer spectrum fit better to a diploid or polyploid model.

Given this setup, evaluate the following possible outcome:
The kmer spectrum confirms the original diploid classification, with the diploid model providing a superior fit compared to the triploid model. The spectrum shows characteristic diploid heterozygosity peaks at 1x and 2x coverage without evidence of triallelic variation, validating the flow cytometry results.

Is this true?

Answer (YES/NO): NO